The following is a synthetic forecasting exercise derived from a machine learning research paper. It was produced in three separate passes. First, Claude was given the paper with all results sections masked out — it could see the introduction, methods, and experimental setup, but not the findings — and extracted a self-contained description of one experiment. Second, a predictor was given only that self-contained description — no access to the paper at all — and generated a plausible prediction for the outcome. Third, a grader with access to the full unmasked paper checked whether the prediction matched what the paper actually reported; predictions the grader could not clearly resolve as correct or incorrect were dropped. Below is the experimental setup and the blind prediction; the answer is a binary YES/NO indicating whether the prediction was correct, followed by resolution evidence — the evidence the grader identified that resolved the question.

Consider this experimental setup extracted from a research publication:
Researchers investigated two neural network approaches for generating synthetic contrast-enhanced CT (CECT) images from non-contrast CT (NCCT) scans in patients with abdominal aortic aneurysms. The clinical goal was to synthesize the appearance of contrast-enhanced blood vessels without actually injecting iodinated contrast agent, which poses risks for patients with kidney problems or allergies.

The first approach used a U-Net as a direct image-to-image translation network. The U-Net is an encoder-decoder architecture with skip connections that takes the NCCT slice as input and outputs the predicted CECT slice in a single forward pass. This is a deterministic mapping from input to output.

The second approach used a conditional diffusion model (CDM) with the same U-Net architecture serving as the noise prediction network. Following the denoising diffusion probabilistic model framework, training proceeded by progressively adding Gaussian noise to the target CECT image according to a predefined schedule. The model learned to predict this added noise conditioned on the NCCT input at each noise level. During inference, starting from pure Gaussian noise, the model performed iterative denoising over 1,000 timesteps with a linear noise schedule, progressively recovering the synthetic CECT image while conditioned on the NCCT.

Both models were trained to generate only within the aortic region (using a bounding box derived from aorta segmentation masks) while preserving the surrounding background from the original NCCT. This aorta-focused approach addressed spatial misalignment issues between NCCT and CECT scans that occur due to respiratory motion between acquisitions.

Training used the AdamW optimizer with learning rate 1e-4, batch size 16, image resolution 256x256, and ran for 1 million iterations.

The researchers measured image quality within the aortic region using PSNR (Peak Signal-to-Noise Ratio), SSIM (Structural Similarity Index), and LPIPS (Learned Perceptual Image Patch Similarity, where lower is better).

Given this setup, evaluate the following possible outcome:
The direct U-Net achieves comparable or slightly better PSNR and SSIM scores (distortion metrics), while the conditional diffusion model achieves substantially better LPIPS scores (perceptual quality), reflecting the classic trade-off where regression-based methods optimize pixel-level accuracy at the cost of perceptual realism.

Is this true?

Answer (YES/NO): NO